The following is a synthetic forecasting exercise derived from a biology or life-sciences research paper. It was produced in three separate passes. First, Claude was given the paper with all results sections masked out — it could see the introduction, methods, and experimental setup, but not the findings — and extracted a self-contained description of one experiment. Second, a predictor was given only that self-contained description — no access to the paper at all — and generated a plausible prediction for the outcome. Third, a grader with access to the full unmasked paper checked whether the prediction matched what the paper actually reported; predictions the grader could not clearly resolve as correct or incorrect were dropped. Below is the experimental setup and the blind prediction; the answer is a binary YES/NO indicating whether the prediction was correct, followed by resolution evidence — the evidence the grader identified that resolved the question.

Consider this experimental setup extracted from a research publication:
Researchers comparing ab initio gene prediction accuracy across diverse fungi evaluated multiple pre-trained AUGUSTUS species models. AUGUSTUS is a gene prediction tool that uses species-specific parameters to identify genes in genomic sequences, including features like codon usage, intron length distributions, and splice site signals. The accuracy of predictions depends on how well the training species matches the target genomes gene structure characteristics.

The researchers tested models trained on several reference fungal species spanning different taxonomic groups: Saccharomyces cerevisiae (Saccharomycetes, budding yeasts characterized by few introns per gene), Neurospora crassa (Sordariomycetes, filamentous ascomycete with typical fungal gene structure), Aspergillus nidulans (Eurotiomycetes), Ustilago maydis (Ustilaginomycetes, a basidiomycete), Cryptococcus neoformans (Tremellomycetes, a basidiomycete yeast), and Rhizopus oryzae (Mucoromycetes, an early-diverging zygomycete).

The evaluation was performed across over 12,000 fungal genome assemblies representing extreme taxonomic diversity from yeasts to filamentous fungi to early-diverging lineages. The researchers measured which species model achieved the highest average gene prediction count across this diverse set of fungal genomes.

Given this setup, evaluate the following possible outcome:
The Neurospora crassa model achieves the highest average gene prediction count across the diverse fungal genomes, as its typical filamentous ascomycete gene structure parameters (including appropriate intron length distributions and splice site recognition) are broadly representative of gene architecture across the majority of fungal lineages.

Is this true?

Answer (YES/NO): NO